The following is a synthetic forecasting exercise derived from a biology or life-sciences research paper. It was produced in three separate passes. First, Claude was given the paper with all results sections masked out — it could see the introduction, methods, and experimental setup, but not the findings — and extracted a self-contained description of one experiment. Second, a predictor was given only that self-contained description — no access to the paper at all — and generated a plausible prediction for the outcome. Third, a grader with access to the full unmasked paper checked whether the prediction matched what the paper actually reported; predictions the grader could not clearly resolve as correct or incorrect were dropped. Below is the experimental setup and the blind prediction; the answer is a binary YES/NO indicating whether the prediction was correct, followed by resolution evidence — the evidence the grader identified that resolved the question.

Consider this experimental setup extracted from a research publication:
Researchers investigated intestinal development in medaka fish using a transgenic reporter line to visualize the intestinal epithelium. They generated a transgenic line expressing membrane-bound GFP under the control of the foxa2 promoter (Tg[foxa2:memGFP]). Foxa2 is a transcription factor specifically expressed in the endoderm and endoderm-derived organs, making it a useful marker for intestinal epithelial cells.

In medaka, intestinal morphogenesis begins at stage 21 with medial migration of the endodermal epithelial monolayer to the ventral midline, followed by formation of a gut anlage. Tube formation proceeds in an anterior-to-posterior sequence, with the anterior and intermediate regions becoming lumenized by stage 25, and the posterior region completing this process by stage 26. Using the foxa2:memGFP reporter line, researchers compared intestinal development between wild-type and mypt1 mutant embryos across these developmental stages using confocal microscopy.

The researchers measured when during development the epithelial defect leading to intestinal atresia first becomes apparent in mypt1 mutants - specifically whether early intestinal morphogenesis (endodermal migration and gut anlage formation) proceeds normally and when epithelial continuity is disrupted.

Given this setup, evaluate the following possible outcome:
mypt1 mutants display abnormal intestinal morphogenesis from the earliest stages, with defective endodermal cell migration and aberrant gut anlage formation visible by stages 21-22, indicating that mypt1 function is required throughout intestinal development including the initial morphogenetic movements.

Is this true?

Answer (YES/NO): NO